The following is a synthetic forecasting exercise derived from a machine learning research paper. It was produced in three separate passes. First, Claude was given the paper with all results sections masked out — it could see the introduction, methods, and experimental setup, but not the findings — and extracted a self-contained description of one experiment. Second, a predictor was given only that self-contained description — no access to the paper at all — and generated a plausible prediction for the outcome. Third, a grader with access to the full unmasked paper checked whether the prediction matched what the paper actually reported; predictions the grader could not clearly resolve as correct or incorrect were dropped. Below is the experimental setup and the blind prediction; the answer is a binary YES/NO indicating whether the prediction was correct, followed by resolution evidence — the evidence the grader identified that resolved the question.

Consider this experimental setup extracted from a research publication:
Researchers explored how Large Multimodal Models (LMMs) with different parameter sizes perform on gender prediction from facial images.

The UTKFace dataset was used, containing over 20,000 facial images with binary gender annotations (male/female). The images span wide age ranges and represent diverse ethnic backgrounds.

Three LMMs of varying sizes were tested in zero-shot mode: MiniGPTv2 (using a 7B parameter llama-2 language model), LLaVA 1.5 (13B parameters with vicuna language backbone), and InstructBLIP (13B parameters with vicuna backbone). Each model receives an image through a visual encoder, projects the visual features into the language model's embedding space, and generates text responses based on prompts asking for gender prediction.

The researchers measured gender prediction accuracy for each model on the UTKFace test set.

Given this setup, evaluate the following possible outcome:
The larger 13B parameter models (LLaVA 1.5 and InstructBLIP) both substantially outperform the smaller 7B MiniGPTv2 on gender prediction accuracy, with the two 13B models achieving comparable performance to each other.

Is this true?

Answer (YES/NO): NO